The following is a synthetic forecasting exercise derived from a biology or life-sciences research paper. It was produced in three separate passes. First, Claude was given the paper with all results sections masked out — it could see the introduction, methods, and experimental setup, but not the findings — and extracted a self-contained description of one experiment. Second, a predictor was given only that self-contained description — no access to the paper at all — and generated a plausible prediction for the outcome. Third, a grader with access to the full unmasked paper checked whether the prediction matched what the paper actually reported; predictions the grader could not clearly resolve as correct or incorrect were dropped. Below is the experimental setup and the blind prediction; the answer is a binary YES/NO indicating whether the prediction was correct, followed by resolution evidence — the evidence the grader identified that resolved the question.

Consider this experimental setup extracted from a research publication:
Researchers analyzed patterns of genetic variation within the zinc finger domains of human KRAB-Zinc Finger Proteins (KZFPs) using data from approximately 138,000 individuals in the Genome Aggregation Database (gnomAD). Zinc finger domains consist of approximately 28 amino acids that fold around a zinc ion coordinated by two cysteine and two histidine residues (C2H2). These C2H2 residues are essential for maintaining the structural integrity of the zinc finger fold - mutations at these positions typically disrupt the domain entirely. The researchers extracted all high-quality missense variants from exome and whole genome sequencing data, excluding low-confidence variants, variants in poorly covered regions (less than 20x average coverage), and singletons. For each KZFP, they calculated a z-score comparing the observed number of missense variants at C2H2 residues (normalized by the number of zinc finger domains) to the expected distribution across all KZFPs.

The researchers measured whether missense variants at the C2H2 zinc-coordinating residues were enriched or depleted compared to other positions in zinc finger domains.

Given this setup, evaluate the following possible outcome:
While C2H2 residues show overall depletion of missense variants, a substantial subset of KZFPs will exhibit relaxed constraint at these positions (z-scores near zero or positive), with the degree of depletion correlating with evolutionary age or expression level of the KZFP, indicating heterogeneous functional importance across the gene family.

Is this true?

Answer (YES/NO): YES